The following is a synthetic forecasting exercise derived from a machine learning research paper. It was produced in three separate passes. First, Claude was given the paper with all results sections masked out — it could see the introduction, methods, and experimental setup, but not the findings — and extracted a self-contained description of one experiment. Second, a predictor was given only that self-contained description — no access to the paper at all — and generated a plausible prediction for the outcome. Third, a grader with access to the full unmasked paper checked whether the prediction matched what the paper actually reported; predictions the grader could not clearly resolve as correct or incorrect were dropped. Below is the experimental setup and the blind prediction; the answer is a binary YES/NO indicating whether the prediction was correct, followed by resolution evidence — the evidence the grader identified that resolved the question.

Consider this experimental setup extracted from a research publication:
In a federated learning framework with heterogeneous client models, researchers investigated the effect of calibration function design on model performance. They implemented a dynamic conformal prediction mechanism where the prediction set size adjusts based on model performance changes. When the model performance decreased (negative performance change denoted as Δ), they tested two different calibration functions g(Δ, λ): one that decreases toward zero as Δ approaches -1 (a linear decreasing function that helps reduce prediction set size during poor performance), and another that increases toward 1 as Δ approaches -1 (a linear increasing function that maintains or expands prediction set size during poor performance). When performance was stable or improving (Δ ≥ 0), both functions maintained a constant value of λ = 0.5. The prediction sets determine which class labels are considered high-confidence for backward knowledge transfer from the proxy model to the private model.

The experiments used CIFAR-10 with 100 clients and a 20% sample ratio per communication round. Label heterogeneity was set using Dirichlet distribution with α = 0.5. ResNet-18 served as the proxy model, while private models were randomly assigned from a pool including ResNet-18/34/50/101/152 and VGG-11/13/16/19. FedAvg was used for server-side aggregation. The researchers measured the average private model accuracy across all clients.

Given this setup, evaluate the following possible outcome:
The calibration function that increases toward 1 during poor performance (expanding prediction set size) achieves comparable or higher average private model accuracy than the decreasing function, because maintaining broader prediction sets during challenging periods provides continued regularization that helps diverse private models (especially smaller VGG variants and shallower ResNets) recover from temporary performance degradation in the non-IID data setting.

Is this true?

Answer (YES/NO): NO